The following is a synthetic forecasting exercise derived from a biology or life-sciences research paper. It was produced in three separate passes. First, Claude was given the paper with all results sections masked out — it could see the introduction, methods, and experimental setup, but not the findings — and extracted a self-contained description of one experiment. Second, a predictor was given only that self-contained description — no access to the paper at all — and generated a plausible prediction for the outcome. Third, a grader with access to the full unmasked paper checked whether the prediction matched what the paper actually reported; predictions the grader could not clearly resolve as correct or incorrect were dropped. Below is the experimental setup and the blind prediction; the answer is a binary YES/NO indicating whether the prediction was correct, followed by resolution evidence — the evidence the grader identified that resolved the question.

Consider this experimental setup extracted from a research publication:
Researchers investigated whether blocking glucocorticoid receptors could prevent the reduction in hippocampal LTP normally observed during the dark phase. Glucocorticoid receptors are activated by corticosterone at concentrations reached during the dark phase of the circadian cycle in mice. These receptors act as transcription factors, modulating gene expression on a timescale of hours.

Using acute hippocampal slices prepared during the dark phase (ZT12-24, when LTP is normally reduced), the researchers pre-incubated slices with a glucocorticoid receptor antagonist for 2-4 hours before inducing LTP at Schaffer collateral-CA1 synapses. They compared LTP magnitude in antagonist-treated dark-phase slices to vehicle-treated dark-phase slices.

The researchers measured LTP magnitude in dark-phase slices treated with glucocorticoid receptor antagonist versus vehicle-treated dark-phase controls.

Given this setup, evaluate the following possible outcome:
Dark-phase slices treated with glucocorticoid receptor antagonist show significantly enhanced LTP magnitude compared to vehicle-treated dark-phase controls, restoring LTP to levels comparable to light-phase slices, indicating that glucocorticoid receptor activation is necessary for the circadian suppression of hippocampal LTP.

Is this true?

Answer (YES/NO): YES